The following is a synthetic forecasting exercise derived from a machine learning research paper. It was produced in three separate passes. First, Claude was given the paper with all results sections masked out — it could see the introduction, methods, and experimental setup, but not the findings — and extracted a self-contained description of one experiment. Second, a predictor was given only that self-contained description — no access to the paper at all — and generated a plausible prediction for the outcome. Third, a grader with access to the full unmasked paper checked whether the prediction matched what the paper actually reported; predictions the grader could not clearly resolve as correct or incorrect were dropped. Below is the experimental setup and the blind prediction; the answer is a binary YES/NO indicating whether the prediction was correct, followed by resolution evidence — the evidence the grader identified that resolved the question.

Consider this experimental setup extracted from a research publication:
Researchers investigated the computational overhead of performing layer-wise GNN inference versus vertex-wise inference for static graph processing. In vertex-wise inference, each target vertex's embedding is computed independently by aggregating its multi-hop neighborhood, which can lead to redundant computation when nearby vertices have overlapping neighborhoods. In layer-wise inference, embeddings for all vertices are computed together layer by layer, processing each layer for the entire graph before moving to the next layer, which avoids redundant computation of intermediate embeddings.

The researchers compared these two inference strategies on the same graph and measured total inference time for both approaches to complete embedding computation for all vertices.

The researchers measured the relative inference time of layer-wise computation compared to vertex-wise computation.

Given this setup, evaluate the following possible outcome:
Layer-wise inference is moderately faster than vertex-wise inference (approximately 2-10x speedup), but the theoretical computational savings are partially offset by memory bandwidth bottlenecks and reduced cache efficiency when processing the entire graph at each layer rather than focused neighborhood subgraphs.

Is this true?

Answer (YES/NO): YES